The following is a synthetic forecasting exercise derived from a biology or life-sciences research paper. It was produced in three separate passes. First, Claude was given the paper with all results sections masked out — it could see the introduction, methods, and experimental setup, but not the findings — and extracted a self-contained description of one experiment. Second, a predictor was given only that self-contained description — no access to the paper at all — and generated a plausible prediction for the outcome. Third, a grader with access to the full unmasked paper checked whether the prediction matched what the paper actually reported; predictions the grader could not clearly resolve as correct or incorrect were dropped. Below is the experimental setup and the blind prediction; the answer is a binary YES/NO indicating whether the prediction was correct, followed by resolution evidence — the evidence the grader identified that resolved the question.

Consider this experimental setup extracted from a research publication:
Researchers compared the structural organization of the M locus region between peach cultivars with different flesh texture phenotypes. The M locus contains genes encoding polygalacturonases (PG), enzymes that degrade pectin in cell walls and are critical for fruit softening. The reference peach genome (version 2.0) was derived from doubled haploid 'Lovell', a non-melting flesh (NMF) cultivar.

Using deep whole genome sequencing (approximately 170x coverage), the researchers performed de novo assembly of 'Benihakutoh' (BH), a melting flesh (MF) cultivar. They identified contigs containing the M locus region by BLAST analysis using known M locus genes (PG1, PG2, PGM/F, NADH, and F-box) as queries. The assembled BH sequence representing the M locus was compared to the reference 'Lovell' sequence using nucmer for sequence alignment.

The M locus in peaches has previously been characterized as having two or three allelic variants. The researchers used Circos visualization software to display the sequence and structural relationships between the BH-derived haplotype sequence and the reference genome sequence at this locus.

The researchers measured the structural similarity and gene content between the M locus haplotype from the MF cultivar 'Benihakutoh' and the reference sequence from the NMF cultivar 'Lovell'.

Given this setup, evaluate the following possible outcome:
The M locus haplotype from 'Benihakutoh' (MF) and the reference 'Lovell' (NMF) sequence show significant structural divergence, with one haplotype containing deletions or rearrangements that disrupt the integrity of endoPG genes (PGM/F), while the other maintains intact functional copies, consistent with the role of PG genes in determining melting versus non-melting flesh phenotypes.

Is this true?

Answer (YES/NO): NO